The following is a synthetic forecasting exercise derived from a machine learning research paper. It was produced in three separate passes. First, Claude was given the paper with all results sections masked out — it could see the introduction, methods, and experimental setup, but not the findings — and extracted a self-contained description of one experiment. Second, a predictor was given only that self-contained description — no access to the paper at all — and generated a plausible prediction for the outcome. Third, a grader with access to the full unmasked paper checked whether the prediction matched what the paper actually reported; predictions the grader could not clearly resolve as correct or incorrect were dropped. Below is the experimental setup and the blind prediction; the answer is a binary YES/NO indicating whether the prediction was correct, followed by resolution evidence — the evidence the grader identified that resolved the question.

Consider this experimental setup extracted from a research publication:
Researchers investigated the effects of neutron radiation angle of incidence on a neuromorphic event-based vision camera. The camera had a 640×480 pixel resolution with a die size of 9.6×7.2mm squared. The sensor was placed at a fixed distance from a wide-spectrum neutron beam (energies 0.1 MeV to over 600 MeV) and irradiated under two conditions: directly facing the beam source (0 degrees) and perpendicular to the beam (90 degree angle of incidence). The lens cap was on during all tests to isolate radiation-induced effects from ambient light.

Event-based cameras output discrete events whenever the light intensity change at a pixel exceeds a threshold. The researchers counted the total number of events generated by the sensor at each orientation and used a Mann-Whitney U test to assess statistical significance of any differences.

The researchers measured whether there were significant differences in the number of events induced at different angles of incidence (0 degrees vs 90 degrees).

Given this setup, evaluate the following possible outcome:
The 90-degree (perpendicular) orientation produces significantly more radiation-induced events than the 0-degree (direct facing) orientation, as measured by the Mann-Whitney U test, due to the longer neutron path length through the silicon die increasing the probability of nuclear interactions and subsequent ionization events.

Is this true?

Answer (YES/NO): NO